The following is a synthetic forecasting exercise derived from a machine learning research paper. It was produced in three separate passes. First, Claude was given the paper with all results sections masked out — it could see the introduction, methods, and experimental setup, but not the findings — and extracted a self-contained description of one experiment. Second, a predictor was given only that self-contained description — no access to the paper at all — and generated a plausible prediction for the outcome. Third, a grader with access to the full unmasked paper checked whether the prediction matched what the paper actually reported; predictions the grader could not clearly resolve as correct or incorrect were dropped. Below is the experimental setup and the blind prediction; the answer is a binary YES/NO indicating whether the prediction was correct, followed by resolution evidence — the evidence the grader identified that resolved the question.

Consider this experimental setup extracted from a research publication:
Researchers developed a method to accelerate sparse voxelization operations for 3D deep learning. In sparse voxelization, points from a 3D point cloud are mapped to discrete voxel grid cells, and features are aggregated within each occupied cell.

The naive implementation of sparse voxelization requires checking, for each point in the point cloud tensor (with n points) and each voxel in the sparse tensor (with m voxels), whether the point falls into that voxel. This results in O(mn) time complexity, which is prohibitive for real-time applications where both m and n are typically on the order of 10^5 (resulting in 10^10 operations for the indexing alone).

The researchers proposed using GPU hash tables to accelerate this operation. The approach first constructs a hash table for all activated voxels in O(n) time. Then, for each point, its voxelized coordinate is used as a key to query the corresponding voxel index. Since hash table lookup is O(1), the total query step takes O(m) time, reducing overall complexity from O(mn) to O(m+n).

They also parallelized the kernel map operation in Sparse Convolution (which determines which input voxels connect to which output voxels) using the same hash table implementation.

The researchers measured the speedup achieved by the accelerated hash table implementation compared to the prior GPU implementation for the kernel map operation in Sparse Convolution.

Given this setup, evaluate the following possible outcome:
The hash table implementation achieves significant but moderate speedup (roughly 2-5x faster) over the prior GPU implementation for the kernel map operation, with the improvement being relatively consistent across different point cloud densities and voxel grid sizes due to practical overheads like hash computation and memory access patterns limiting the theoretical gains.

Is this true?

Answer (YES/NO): NO